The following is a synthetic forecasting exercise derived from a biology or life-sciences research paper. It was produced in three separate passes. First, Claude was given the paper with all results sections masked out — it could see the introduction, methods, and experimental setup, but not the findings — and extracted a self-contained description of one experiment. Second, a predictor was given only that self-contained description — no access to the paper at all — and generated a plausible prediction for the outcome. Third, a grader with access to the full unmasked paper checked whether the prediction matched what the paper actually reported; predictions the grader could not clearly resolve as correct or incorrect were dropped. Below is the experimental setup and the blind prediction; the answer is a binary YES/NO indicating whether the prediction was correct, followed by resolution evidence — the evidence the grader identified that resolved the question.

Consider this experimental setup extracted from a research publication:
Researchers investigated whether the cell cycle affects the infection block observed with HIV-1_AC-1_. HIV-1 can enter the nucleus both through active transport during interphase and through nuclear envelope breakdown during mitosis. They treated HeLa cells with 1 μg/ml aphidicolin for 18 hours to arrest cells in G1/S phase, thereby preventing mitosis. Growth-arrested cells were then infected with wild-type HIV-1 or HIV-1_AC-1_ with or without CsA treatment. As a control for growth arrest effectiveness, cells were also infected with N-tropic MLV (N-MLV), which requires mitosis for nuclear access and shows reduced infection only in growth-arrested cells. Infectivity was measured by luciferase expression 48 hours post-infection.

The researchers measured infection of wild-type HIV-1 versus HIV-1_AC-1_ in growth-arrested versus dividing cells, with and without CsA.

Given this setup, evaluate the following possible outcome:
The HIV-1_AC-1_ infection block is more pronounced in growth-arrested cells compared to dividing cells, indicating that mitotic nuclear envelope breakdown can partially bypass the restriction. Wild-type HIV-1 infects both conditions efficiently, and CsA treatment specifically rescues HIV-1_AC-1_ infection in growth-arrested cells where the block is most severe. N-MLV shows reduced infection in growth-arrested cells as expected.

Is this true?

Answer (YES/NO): NO